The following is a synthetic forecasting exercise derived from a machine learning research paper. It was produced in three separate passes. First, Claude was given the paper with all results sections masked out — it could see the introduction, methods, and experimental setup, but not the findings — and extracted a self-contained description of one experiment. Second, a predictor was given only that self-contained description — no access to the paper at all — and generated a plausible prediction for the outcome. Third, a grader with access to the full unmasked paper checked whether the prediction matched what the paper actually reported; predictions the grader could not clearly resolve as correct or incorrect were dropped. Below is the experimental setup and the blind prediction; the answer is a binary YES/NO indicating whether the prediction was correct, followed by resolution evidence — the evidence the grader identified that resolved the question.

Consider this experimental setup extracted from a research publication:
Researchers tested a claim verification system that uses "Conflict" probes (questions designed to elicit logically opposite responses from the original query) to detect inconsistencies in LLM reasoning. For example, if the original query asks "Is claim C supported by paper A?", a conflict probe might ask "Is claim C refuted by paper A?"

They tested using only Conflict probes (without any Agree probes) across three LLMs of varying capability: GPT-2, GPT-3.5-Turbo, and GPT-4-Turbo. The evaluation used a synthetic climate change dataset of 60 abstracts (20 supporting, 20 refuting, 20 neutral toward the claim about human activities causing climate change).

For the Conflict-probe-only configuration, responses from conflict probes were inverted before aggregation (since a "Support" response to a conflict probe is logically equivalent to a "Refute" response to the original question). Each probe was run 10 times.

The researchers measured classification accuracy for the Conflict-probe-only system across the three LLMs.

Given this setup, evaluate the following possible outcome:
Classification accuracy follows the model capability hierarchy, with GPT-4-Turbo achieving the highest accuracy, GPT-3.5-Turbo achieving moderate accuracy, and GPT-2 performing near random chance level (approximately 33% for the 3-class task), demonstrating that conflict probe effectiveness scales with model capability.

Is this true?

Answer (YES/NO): YES